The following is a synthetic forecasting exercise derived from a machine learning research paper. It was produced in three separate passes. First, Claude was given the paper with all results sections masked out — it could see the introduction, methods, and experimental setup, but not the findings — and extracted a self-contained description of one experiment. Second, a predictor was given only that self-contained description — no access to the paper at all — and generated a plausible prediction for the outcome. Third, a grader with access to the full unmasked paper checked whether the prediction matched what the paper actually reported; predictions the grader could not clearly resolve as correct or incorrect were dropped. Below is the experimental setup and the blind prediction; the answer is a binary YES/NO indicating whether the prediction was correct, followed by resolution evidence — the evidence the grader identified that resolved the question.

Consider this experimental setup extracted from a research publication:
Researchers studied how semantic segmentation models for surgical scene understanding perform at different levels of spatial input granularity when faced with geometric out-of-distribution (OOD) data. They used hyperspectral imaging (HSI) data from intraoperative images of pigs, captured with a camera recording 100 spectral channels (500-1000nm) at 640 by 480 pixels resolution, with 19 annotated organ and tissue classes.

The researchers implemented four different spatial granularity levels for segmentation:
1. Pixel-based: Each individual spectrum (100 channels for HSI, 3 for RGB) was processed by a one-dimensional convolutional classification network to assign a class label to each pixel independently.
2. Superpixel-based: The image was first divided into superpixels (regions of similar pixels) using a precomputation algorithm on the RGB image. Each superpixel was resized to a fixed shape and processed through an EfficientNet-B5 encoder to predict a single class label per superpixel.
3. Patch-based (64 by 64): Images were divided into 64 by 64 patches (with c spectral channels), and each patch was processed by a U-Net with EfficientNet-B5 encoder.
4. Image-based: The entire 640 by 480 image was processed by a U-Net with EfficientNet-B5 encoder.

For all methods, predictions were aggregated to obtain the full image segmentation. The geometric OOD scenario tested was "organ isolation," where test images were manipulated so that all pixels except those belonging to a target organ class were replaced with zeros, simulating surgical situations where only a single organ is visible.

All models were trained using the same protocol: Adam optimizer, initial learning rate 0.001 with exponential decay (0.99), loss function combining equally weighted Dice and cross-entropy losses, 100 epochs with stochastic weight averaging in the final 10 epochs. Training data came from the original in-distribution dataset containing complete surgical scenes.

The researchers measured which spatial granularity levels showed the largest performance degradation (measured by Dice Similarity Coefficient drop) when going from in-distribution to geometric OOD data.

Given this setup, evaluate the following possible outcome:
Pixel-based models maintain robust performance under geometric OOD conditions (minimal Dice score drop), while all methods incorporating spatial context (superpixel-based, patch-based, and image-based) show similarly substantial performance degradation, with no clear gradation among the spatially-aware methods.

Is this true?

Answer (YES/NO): NO